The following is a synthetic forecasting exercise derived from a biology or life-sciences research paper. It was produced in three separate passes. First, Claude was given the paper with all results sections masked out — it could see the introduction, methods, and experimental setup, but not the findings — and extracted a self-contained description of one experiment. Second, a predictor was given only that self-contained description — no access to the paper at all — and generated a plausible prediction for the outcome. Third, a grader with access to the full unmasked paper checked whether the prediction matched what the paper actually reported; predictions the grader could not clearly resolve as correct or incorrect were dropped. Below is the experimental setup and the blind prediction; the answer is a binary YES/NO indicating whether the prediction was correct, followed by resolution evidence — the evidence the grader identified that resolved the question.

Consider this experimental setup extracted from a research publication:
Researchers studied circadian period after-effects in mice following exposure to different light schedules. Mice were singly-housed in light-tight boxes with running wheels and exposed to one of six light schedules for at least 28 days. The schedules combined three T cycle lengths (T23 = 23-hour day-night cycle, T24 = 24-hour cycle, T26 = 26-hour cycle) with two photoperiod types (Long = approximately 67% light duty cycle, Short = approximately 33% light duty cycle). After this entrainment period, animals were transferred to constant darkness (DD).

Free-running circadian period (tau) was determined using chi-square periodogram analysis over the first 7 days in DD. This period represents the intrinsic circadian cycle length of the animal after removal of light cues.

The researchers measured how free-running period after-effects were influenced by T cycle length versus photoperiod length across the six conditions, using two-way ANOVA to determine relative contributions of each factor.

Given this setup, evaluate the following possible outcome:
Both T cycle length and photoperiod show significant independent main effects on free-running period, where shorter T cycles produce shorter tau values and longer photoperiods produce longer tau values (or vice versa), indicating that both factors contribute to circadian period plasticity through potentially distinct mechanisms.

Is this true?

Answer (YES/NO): YES